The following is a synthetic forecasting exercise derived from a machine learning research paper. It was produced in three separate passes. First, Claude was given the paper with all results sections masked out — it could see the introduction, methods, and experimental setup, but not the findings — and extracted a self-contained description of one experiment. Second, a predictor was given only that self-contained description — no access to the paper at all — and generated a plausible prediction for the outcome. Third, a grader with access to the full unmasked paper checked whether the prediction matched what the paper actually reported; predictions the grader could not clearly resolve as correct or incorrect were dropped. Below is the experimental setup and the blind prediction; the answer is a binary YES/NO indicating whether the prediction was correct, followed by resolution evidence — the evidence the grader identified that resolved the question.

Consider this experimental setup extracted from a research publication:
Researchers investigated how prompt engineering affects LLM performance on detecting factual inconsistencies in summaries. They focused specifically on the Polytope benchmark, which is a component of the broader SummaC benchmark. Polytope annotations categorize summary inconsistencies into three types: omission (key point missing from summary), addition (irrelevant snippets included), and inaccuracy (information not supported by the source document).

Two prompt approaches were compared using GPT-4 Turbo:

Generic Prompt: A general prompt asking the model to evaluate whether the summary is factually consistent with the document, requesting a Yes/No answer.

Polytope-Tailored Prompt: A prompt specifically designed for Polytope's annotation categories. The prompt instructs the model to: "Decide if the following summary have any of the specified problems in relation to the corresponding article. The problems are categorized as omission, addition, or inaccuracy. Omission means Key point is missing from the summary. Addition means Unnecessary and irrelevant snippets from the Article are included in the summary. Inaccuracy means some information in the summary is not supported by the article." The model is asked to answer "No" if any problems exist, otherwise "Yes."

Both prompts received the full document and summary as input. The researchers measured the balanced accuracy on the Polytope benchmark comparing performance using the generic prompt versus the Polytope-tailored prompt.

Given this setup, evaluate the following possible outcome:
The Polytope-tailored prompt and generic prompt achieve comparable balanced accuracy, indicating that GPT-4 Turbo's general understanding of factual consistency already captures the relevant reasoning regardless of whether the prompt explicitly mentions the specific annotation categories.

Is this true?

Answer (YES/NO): NO